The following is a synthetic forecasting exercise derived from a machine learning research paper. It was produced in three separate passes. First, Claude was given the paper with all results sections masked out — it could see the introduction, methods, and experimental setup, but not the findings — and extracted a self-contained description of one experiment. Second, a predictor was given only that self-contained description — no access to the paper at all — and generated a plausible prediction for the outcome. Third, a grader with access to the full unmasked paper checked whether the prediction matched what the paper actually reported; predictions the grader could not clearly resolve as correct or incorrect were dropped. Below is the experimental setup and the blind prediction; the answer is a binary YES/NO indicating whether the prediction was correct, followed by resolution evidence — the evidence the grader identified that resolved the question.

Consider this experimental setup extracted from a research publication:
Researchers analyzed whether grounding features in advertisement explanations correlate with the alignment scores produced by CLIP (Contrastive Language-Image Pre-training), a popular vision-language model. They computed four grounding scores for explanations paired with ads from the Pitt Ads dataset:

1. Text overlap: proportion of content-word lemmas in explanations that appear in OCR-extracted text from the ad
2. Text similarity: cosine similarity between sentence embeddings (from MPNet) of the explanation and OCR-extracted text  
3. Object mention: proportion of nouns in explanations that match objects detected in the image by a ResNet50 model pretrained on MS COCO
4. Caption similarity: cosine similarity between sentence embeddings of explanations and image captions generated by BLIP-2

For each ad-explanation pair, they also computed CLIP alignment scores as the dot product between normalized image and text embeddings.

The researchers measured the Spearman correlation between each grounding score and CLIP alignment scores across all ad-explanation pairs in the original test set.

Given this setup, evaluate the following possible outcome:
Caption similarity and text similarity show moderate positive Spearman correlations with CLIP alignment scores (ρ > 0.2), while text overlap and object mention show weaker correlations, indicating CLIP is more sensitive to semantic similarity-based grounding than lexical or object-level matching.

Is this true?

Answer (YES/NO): YES